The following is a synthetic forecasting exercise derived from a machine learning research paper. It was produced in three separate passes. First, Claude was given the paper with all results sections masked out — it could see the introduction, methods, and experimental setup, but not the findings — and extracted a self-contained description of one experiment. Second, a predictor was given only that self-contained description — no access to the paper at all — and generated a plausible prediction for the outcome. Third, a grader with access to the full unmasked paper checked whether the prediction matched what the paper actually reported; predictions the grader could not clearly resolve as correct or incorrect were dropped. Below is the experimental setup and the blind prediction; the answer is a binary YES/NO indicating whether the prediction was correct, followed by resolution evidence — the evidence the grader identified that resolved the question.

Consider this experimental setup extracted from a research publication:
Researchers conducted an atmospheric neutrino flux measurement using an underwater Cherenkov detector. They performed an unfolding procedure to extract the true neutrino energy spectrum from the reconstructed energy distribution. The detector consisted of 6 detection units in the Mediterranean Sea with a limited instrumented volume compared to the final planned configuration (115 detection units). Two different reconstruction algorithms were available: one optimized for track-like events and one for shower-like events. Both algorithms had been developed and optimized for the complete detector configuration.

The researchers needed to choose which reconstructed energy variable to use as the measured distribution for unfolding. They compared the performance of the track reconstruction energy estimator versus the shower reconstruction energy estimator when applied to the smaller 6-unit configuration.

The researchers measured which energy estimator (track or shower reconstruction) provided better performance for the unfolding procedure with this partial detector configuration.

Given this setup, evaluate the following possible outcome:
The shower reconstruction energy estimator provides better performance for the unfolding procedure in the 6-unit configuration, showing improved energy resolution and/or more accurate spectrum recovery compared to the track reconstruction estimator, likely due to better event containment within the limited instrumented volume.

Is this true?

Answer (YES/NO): YES